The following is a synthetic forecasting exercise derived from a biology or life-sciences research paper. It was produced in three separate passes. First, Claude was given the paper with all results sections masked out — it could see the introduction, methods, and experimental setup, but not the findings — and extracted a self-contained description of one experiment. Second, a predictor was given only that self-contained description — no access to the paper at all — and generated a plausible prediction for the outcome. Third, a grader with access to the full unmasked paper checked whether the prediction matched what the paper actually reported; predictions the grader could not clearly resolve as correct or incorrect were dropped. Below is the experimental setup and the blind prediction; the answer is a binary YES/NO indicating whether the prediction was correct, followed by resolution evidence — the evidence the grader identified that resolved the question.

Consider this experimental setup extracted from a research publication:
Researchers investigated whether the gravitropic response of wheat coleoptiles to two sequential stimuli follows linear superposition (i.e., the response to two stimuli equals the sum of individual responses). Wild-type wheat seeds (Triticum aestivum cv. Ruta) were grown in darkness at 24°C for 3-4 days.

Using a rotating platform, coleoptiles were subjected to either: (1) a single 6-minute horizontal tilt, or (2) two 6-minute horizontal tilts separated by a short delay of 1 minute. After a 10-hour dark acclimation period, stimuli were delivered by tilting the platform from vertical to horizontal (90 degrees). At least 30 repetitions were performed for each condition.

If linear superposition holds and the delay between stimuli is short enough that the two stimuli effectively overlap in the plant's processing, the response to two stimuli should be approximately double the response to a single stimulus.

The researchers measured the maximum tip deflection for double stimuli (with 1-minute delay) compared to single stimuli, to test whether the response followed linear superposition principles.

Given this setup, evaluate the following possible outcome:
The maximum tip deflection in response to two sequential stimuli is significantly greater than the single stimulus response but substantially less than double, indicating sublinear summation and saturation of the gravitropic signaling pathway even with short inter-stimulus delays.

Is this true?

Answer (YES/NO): NO